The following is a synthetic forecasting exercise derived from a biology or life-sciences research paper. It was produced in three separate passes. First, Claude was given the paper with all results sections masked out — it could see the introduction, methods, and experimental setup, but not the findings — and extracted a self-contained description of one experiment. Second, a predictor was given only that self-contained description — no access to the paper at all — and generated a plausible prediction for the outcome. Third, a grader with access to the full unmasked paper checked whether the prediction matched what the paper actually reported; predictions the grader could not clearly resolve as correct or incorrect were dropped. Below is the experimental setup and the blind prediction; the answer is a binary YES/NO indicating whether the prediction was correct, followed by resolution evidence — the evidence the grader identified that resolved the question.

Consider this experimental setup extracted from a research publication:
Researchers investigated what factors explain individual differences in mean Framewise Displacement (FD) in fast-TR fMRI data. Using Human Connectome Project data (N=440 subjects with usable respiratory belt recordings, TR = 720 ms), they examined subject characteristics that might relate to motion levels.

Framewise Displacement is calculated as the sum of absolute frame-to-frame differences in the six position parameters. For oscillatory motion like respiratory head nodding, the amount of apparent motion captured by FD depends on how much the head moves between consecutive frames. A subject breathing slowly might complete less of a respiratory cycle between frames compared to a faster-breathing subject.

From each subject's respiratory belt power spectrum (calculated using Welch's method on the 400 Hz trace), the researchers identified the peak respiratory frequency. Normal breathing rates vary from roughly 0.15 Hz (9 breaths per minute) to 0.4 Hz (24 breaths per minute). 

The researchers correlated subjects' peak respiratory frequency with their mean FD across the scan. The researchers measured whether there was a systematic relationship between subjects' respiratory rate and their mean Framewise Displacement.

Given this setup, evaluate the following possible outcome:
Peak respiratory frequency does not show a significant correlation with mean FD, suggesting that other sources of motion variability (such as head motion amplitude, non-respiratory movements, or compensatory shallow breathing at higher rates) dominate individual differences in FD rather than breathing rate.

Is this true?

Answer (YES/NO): NO